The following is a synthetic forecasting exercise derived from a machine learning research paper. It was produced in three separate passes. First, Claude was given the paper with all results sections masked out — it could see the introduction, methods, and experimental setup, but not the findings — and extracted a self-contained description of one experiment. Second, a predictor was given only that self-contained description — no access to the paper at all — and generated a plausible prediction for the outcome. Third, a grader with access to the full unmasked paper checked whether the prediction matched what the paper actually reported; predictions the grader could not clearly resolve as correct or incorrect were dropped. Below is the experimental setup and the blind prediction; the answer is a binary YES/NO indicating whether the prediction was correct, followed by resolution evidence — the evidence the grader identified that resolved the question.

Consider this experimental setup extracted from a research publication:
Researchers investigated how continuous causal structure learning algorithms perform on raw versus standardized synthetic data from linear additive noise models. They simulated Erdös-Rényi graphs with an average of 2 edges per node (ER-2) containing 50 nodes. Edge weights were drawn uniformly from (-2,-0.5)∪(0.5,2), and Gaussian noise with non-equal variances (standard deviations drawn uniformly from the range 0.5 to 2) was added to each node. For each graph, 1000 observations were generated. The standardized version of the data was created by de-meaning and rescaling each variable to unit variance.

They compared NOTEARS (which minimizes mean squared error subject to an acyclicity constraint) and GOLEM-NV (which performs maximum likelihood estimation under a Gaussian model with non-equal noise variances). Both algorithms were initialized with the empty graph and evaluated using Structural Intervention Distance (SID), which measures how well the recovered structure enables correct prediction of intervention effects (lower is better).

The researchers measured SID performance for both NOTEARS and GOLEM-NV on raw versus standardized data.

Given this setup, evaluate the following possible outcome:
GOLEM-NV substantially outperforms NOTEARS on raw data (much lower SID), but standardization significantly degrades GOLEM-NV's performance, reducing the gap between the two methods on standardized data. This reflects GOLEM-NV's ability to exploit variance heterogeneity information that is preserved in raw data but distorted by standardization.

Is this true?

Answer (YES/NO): NO